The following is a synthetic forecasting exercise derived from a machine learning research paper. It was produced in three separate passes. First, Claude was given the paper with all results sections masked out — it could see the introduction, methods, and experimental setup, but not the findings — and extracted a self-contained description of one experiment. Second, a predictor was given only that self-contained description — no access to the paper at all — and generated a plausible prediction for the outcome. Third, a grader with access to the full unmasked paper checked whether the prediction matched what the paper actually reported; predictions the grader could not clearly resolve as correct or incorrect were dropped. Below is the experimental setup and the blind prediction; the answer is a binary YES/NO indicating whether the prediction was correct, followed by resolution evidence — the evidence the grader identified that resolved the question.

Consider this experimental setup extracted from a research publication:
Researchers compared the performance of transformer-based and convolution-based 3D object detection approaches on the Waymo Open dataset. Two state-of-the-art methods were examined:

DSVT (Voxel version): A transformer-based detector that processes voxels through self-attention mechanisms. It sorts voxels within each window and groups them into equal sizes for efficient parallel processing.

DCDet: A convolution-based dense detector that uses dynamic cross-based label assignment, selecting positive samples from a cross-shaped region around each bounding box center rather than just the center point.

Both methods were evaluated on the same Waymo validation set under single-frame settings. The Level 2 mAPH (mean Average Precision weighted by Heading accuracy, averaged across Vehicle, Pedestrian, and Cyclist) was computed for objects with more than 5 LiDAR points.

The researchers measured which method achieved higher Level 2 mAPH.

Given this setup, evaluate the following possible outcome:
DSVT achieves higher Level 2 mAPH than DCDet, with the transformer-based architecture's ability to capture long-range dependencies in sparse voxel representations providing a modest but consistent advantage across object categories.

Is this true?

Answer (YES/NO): NO